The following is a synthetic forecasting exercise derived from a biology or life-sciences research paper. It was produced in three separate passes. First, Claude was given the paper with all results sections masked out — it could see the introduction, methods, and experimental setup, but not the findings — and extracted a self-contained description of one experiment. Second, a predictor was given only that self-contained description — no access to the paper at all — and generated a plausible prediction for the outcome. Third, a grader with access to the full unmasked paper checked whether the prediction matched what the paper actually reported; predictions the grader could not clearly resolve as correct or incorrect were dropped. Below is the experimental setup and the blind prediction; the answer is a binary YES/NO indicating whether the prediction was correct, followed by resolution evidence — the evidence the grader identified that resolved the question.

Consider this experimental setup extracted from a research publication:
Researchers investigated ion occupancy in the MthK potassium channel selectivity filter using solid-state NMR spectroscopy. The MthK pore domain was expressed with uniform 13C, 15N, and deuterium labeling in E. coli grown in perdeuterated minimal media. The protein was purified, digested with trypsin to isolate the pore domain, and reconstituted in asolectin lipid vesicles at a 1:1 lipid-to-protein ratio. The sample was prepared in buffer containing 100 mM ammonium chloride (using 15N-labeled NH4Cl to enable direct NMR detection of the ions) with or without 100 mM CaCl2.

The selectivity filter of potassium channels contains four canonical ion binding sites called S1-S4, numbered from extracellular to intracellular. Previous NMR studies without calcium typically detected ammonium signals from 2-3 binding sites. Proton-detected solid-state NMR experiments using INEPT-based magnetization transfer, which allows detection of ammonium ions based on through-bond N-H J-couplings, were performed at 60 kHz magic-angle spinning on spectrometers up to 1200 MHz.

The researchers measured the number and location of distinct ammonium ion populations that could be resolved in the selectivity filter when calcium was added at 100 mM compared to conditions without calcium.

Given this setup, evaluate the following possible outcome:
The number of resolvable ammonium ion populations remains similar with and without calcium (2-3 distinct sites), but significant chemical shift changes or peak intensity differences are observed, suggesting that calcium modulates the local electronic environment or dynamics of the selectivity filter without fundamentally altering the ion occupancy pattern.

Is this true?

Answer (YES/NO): NO